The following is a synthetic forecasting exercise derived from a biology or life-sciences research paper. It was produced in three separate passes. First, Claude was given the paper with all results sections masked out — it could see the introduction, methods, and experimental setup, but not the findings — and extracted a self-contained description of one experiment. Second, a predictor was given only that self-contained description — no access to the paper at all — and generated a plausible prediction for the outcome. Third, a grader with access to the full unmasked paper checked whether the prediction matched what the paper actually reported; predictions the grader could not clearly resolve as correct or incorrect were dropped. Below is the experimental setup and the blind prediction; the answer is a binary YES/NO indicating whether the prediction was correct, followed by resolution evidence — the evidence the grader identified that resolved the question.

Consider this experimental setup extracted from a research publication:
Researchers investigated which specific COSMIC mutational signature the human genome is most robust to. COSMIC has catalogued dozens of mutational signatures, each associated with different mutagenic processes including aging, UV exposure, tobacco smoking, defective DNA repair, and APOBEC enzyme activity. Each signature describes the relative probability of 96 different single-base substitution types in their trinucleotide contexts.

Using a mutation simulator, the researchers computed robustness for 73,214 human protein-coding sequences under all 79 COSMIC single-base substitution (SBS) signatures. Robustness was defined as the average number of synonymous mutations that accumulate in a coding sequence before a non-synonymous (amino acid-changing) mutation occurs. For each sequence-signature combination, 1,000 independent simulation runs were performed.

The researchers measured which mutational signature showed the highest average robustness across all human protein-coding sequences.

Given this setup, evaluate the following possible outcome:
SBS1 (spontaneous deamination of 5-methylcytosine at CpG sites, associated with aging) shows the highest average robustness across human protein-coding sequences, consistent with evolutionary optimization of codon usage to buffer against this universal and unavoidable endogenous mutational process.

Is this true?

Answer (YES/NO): NO